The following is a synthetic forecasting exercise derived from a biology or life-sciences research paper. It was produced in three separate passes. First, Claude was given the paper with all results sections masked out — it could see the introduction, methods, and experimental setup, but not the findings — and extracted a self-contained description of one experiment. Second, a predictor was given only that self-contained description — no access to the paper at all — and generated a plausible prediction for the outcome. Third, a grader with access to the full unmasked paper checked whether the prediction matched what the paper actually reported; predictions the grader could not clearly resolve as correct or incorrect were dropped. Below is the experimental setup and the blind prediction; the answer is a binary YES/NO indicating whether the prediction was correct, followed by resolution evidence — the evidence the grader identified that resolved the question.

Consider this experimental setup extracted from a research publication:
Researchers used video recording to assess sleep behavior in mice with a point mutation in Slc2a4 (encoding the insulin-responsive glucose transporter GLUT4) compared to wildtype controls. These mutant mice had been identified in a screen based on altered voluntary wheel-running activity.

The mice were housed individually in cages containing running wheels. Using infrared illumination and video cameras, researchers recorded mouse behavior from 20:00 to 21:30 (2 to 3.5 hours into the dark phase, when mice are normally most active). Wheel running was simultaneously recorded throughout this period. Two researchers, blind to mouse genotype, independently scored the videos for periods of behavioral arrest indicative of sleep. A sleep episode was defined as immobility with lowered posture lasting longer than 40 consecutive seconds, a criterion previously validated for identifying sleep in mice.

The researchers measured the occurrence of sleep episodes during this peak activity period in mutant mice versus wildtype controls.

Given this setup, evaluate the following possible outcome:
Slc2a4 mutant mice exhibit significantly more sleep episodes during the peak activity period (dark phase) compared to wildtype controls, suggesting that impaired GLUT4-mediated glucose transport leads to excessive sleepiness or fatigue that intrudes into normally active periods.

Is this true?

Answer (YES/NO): YES